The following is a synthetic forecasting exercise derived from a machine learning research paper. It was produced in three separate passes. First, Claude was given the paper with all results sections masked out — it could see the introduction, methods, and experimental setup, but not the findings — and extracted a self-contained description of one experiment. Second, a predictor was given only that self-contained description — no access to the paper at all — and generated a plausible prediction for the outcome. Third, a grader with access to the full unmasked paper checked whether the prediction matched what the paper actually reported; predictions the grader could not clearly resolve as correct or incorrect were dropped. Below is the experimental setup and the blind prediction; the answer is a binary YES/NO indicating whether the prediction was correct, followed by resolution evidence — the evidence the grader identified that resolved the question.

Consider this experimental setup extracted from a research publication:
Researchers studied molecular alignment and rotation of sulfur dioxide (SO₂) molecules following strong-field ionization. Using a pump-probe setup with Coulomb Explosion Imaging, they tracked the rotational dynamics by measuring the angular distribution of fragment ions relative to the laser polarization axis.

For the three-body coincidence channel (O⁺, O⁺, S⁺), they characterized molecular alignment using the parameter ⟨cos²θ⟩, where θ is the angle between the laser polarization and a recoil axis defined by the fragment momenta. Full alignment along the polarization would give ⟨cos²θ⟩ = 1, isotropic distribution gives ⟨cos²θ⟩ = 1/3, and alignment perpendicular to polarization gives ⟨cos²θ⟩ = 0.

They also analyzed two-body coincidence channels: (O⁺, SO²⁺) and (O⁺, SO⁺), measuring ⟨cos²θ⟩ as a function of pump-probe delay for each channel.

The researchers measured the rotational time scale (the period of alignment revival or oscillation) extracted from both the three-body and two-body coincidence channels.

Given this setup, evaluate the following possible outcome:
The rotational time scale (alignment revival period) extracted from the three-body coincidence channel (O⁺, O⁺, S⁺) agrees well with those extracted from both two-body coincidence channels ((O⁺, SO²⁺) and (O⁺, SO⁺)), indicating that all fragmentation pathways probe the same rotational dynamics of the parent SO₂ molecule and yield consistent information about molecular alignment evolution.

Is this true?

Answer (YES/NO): YES